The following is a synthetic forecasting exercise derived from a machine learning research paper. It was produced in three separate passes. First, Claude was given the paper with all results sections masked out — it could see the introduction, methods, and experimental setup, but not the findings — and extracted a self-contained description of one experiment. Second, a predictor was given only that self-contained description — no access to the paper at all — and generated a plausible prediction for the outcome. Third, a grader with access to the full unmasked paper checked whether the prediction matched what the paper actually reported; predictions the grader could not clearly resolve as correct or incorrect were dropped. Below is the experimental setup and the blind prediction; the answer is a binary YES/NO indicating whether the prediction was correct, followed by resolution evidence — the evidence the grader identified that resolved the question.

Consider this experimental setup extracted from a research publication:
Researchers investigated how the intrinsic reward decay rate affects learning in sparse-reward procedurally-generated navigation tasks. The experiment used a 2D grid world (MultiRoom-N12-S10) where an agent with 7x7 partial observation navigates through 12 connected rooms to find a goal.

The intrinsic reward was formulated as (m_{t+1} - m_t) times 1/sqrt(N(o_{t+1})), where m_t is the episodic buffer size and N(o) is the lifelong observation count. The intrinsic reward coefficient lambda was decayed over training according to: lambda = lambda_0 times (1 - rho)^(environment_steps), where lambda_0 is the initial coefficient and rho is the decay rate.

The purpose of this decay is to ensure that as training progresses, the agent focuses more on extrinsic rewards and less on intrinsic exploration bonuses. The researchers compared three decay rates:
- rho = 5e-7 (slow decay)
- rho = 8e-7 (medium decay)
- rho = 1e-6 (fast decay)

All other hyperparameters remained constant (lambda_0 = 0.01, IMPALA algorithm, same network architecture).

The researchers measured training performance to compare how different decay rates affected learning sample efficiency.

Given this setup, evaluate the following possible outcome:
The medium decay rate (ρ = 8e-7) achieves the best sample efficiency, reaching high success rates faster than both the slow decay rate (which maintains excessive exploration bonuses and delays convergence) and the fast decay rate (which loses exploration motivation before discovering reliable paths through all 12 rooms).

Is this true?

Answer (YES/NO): YES